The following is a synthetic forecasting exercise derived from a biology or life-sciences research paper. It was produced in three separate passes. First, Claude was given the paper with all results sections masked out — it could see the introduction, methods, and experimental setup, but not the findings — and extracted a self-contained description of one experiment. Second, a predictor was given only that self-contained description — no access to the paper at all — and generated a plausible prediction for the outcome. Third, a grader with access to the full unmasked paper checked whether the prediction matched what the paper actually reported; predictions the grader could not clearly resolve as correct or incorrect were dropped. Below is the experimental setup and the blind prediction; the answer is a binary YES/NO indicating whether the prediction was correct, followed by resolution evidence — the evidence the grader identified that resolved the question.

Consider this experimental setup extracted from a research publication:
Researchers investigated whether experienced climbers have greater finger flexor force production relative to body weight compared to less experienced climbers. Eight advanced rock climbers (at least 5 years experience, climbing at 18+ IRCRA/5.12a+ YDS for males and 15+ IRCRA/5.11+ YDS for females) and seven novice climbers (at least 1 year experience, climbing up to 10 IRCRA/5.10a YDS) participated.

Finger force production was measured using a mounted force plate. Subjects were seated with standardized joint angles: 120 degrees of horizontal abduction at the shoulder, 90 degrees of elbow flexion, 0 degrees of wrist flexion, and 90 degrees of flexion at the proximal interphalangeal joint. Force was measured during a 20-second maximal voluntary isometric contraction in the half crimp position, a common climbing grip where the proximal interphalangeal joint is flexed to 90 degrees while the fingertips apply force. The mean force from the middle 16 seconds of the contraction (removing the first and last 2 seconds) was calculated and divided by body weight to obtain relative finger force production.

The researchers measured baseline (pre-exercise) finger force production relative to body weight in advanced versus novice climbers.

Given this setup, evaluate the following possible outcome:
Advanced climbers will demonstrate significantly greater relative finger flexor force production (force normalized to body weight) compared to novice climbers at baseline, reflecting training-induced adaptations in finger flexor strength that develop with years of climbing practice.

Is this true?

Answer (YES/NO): YES